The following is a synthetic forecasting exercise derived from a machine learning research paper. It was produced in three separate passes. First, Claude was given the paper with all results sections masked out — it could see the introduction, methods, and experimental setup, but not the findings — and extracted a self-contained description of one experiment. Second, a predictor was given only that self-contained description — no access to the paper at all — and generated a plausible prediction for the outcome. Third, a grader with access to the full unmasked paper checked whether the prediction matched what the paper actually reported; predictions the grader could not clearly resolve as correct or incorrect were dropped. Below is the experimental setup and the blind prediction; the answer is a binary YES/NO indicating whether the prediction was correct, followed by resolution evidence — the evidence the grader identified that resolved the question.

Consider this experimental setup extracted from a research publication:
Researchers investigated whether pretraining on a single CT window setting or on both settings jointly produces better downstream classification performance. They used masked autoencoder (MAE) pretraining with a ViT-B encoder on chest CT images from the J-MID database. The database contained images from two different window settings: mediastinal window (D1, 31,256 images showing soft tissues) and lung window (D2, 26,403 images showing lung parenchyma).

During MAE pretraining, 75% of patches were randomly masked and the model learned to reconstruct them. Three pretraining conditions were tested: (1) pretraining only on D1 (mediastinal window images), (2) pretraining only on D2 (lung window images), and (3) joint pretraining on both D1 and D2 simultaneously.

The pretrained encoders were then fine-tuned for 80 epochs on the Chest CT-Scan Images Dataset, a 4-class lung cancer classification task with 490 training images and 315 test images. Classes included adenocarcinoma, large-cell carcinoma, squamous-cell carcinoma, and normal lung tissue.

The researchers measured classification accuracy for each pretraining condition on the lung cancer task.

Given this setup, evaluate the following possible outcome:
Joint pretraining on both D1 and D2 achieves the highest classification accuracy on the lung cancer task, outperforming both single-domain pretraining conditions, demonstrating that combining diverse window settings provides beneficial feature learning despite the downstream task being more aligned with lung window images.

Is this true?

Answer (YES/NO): YES